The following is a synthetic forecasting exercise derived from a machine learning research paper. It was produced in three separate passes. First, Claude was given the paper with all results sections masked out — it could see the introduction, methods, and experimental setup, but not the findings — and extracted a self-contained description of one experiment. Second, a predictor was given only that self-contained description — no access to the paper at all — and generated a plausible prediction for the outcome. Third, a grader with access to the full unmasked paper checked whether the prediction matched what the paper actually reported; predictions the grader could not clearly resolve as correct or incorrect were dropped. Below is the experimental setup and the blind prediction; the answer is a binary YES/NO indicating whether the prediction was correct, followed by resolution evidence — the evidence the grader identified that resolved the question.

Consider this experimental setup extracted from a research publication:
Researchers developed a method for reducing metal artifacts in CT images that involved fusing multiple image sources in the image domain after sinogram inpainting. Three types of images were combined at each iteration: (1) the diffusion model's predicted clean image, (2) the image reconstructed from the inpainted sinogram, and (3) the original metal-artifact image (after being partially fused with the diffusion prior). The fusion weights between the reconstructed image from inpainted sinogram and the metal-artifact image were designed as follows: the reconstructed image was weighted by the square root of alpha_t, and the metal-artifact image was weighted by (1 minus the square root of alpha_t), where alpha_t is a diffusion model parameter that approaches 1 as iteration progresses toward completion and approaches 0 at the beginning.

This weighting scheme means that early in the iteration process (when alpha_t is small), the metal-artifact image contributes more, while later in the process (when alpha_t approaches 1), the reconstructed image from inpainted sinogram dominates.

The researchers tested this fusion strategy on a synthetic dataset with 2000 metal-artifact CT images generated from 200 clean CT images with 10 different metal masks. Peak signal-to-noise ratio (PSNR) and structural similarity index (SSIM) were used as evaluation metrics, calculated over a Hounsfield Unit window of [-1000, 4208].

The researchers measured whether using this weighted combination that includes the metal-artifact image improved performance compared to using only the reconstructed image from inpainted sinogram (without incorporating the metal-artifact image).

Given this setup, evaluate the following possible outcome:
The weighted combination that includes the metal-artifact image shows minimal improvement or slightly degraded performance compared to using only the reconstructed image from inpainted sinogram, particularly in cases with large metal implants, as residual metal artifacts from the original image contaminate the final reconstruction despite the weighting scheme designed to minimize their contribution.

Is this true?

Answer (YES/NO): NO